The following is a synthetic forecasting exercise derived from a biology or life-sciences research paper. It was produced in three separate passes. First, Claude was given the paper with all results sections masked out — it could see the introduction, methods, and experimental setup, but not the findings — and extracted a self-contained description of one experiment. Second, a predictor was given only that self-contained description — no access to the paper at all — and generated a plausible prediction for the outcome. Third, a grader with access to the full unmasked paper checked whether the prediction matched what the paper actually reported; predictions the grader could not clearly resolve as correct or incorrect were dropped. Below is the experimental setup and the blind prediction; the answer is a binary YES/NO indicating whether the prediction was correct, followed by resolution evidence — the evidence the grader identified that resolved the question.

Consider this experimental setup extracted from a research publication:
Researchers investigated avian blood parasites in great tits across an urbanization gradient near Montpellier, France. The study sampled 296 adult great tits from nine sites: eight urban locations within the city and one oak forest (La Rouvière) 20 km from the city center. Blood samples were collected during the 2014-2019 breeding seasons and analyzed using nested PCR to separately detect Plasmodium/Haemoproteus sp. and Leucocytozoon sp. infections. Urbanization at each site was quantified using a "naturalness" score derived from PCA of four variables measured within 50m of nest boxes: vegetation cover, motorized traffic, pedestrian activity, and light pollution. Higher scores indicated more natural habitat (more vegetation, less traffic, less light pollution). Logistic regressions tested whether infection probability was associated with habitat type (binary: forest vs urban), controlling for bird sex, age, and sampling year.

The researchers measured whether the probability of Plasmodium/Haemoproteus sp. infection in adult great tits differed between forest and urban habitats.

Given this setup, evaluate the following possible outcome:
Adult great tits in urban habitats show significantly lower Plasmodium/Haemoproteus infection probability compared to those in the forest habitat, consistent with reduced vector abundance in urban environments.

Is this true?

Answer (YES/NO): NO